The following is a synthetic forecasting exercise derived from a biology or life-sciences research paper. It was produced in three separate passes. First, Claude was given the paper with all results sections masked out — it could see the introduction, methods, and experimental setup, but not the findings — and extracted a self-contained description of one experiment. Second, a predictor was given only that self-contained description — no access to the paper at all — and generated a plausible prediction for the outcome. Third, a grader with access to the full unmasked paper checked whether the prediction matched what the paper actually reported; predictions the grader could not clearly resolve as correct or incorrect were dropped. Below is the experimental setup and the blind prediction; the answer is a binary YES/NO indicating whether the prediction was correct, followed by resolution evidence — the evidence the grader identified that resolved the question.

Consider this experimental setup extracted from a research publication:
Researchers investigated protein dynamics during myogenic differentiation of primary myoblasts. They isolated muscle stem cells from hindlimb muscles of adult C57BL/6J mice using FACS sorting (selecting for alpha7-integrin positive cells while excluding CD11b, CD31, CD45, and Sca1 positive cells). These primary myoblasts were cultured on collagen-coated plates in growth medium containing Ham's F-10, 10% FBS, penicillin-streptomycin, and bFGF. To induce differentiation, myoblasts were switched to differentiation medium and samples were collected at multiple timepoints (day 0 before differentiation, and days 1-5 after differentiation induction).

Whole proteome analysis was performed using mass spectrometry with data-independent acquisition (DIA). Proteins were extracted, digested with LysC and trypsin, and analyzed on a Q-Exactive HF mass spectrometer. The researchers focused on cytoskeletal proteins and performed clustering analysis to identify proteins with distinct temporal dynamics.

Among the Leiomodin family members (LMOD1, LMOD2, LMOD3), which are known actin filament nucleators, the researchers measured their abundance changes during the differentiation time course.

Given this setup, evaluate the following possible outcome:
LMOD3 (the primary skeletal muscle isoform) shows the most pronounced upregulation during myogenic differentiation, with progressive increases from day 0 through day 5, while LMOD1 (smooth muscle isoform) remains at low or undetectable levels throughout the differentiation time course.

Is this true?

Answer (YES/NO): NO